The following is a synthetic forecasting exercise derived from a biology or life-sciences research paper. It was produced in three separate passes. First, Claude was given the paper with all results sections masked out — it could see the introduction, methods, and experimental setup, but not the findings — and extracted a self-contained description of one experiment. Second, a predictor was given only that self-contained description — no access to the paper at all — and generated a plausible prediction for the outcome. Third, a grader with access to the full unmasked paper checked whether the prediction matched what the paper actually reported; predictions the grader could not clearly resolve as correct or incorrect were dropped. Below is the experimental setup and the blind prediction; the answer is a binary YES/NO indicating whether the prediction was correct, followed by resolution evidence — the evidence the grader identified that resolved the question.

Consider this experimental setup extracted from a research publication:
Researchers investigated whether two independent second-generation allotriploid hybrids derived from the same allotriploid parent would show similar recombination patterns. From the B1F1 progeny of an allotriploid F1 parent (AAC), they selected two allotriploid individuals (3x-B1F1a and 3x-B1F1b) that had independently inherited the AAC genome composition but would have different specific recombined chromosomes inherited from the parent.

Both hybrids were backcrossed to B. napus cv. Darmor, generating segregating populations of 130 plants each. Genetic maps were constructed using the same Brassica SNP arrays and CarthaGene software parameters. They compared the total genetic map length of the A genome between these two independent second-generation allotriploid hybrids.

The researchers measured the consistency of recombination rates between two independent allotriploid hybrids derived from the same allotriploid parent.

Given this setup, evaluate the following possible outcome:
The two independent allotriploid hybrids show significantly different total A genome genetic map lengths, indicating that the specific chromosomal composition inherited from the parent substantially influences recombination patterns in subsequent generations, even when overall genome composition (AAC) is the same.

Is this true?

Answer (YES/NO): NO